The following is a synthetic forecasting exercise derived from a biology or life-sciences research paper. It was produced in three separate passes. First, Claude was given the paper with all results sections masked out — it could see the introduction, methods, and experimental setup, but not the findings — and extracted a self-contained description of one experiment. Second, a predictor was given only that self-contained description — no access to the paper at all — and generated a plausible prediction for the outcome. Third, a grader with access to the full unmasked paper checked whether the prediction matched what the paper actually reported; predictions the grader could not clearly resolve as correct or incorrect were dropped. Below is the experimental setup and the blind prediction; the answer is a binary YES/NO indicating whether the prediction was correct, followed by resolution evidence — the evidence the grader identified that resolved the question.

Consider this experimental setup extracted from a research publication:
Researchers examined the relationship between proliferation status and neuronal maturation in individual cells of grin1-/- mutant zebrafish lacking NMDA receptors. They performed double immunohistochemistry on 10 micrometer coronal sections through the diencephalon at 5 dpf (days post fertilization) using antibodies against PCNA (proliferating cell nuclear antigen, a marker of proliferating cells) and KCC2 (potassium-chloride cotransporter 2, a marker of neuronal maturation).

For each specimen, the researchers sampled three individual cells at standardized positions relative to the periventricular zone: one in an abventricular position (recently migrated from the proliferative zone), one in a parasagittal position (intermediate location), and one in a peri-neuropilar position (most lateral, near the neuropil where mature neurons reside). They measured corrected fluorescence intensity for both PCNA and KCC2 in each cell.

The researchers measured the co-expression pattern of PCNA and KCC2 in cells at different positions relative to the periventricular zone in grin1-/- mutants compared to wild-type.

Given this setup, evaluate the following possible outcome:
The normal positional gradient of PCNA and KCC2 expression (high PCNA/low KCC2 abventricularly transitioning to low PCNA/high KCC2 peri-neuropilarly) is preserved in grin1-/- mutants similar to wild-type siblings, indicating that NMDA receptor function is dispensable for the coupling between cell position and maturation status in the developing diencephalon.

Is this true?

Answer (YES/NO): NO